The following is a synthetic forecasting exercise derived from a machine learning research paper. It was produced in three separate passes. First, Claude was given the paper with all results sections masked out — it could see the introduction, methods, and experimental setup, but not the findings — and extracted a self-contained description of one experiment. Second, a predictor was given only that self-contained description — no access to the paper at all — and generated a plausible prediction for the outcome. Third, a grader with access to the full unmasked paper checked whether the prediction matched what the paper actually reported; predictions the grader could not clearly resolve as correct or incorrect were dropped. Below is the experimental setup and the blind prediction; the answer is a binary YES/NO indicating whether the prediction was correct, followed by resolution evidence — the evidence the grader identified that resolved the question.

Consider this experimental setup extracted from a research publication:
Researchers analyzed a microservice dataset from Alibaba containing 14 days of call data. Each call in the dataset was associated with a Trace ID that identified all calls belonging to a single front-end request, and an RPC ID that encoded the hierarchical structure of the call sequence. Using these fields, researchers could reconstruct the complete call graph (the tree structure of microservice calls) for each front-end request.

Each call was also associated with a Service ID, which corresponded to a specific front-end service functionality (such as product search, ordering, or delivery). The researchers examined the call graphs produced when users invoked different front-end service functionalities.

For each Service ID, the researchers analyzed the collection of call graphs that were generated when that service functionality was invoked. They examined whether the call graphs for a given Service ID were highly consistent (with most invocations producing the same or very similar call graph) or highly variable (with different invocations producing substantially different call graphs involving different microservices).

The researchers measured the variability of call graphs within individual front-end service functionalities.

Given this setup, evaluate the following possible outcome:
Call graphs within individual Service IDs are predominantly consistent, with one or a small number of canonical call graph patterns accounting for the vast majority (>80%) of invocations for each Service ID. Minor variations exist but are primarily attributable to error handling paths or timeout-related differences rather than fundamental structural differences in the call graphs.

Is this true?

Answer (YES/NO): NO